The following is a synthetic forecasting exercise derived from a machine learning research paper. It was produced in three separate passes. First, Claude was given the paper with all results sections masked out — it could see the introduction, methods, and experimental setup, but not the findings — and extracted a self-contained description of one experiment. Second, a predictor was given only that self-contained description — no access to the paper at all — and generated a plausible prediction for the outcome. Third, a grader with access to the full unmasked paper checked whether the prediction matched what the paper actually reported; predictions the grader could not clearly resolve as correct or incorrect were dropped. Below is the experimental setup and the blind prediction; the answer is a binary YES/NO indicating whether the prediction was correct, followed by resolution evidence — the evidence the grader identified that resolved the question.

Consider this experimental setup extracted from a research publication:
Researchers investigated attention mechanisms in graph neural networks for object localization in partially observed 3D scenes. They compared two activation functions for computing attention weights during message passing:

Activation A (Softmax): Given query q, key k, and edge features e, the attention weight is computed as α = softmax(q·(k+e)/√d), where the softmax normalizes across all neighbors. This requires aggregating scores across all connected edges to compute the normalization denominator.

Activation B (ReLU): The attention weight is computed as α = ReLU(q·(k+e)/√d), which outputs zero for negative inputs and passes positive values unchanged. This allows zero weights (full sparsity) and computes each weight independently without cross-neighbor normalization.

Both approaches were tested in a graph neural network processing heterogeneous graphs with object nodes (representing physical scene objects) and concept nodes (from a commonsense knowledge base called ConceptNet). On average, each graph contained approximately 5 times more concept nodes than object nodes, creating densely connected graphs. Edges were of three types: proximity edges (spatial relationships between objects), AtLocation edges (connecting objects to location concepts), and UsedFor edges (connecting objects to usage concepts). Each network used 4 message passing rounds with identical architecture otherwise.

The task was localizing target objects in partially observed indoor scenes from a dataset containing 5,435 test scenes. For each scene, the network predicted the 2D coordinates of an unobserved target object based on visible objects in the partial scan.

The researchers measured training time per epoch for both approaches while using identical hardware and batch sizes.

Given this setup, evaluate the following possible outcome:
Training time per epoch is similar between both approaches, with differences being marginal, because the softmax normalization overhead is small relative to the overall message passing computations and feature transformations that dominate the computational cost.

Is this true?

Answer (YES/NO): NO